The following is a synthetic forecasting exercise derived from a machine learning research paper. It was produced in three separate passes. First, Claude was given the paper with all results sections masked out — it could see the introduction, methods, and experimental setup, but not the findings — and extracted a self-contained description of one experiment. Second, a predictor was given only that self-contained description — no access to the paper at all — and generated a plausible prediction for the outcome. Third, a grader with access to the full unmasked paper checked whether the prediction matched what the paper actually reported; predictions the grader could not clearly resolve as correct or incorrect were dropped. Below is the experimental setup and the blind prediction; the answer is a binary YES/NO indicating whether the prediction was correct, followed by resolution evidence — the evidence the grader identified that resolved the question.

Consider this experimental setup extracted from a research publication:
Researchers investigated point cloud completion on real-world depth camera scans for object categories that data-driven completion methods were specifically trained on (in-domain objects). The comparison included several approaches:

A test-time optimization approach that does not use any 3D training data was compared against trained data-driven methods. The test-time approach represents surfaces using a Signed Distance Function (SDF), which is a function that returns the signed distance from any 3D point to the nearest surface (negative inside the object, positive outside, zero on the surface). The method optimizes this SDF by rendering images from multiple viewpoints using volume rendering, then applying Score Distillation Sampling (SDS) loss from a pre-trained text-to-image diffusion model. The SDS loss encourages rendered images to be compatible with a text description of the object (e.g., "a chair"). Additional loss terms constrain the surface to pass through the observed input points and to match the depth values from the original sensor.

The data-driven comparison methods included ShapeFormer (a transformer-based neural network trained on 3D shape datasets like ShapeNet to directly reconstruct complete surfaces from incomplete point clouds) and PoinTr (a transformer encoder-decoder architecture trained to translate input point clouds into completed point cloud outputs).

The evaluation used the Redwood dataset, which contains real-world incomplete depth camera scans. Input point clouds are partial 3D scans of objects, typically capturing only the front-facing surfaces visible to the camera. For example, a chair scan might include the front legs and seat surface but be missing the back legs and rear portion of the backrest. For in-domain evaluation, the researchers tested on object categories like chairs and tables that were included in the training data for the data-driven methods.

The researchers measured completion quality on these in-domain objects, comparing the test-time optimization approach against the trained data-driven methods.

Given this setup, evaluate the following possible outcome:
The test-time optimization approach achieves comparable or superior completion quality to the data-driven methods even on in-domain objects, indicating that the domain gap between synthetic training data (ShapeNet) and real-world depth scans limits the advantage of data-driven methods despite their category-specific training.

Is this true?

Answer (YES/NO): YES